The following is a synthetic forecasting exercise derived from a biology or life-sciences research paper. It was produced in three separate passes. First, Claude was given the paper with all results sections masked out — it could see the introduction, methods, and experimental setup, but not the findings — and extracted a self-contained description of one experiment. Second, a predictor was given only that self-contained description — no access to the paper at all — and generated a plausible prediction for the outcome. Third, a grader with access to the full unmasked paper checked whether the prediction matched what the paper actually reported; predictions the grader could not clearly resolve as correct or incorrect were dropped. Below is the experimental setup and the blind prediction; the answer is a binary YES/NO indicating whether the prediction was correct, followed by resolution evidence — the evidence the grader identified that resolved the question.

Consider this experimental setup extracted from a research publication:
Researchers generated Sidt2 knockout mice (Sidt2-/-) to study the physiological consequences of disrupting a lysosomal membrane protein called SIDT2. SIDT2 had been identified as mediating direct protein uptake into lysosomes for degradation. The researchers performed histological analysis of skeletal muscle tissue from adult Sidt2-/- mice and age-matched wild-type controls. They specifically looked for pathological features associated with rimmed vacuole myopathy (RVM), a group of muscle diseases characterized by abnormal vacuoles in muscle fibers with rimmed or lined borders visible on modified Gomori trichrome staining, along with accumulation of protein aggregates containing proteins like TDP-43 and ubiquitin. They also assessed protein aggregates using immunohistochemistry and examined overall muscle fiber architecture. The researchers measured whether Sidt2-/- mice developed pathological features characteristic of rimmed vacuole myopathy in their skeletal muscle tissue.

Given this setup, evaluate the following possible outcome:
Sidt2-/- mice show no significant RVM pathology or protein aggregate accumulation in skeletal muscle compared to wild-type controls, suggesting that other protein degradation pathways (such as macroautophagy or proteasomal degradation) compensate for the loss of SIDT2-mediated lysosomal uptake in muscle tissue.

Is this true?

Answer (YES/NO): NO